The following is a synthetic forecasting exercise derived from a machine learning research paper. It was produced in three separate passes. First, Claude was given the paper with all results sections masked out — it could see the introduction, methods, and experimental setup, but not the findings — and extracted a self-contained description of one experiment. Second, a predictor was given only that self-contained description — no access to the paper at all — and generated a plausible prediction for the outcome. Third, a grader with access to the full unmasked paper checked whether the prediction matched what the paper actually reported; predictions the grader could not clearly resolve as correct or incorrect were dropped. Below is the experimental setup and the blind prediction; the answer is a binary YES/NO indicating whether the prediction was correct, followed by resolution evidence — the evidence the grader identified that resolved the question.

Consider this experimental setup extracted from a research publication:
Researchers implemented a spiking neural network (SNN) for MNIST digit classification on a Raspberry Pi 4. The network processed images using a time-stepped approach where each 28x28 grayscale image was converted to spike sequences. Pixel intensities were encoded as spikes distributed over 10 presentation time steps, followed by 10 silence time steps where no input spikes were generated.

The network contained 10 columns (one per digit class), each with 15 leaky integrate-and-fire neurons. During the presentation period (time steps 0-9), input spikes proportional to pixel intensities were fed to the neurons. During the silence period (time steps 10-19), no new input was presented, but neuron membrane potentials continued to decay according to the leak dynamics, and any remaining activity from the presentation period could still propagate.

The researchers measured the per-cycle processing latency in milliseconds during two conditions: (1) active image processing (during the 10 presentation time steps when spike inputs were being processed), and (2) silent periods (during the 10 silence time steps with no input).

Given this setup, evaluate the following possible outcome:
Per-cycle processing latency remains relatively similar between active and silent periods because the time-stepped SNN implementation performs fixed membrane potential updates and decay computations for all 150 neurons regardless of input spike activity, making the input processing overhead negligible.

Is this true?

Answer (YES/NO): NO